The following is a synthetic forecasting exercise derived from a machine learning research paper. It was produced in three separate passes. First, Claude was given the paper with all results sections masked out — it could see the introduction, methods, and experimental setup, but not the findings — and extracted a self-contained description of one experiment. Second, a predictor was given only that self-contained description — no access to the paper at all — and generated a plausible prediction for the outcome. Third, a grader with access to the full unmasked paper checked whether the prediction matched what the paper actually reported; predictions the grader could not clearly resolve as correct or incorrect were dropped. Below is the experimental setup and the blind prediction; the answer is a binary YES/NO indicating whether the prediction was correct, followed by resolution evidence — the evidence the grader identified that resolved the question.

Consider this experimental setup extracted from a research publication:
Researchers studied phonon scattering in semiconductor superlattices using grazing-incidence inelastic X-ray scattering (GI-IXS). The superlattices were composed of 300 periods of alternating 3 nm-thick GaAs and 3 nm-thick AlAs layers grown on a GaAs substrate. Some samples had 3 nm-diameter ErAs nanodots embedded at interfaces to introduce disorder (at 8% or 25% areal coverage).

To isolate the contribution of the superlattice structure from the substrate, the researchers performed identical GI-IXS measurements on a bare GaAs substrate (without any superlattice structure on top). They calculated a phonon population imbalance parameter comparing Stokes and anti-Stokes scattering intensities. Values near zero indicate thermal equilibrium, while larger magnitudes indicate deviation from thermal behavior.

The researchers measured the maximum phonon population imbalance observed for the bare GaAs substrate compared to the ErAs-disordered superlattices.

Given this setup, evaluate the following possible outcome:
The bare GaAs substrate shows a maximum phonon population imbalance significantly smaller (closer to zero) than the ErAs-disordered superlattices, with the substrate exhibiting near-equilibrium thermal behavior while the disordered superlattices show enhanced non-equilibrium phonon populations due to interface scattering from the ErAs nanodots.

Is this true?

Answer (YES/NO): YES